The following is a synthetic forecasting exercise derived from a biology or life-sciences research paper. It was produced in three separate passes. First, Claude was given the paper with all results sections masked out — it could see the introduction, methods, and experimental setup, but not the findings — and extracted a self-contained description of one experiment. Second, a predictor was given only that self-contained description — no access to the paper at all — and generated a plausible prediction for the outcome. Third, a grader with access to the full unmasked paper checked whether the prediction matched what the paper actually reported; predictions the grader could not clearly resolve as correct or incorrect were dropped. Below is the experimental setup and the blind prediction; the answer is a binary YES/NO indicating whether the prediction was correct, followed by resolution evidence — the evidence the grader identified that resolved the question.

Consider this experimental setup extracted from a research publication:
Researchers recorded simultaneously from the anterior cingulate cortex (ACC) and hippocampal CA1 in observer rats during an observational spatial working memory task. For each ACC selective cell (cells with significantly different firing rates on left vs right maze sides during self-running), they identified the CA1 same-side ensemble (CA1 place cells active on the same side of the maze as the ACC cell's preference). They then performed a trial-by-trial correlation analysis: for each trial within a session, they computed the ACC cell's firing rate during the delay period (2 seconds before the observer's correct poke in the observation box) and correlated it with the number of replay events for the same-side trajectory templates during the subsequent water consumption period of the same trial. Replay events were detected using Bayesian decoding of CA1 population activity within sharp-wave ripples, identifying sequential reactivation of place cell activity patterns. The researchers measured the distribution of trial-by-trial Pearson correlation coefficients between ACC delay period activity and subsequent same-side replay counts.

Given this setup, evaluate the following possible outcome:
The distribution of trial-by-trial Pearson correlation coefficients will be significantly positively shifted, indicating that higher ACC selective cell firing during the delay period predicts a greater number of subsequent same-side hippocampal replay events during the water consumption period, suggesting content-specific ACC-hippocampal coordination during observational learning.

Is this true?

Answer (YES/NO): YES